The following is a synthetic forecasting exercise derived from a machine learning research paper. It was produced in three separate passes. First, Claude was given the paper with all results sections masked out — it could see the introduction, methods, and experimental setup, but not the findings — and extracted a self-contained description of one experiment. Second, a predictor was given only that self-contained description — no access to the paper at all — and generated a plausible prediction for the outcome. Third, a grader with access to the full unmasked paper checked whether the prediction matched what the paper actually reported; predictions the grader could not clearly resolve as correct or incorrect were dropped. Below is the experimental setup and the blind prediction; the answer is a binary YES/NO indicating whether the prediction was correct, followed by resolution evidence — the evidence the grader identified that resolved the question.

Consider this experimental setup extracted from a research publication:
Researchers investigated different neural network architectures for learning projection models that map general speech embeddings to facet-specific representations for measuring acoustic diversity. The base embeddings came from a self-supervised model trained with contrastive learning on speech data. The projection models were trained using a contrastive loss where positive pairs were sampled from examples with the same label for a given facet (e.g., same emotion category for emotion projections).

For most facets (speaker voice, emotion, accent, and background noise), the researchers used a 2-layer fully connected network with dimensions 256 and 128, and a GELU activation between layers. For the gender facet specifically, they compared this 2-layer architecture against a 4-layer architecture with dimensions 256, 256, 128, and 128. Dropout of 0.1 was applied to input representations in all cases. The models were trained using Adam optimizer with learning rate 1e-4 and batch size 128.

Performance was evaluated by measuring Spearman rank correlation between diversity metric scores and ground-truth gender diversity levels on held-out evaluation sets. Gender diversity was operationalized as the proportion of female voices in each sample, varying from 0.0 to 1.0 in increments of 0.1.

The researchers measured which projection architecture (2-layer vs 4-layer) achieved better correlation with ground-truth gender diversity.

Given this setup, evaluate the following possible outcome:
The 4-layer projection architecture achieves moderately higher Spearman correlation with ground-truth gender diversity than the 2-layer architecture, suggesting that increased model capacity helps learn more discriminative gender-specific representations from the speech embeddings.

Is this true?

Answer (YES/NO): YES